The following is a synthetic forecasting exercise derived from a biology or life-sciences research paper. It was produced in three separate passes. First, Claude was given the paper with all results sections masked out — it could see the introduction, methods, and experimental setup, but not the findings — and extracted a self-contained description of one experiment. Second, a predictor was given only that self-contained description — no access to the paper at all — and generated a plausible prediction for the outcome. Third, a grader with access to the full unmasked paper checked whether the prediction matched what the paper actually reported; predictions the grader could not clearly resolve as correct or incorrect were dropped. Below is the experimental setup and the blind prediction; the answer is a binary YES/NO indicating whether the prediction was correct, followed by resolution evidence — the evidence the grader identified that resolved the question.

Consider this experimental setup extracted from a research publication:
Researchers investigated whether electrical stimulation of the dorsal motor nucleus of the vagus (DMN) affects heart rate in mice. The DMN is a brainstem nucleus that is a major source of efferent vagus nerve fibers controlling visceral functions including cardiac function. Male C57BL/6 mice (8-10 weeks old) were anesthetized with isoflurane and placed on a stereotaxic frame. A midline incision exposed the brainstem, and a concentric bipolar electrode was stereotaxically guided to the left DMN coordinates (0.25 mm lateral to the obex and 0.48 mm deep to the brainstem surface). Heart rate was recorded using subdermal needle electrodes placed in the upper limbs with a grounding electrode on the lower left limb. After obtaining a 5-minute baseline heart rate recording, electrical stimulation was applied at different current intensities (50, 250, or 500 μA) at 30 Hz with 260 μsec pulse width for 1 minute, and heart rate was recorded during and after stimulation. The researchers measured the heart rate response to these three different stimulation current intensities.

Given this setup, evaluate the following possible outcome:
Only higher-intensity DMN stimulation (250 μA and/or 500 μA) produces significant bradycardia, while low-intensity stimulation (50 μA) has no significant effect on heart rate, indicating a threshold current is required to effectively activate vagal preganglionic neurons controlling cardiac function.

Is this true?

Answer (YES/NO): NO